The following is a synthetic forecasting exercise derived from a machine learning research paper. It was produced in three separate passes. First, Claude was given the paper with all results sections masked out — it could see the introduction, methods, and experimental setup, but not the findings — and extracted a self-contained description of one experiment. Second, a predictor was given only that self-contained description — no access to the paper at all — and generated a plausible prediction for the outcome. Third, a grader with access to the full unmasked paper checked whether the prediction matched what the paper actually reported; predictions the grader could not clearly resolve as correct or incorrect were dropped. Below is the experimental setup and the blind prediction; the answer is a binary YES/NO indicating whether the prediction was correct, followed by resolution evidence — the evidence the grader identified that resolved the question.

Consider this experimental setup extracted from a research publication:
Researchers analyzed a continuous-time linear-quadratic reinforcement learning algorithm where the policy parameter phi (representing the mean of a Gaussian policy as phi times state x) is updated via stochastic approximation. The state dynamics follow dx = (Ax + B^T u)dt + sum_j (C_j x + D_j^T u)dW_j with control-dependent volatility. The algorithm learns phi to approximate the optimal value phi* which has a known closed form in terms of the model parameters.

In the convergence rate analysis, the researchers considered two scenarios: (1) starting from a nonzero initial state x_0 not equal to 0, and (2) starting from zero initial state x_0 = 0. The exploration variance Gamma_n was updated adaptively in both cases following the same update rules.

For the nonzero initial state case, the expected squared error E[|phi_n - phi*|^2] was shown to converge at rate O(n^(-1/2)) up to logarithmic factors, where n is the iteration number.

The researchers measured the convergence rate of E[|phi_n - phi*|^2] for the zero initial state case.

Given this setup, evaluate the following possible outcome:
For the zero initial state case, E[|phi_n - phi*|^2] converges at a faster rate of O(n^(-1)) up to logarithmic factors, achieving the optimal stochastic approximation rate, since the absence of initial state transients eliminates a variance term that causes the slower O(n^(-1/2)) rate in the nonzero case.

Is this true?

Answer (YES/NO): NO